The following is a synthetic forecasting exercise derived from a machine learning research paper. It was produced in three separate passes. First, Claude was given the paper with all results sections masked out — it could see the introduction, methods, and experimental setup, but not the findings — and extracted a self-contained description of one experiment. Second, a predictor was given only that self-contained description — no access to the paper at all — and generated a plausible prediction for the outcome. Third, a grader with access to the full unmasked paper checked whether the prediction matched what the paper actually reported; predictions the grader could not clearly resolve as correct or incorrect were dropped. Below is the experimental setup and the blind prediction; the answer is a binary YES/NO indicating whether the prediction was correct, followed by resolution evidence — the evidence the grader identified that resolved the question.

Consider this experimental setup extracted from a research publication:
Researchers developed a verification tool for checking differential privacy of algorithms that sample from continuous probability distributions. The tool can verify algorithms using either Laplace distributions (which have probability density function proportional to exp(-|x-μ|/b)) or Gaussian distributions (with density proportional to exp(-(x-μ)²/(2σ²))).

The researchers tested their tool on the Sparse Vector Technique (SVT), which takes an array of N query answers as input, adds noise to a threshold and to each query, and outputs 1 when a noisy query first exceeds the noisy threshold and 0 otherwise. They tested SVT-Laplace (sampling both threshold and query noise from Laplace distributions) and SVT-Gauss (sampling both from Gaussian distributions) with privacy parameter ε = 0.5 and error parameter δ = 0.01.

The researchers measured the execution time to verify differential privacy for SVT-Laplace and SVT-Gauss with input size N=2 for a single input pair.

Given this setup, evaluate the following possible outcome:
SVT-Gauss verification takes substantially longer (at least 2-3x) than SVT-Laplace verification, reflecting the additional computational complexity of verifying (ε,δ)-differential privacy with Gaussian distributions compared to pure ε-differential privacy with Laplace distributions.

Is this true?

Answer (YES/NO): NO